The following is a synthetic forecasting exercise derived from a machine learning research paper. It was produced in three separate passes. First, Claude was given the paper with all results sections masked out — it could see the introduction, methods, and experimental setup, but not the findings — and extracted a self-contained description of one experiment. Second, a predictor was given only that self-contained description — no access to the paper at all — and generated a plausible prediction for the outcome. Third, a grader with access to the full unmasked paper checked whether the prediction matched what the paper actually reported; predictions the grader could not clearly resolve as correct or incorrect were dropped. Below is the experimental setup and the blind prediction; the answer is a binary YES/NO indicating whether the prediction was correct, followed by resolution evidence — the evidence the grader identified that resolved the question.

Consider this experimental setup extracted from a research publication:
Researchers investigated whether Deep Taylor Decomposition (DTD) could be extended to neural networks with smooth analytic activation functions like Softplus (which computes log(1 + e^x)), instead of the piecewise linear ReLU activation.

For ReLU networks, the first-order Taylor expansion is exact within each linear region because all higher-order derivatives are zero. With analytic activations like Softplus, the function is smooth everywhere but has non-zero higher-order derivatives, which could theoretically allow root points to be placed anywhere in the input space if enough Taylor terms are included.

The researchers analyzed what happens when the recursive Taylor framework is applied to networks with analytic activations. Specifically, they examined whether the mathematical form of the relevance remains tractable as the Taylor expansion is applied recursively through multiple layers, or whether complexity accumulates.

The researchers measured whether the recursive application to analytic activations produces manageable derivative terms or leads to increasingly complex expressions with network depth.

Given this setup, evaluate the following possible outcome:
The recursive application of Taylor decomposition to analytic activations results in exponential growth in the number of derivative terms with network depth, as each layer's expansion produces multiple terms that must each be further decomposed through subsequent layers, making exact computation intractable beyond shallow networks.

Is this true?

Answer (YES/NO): NO